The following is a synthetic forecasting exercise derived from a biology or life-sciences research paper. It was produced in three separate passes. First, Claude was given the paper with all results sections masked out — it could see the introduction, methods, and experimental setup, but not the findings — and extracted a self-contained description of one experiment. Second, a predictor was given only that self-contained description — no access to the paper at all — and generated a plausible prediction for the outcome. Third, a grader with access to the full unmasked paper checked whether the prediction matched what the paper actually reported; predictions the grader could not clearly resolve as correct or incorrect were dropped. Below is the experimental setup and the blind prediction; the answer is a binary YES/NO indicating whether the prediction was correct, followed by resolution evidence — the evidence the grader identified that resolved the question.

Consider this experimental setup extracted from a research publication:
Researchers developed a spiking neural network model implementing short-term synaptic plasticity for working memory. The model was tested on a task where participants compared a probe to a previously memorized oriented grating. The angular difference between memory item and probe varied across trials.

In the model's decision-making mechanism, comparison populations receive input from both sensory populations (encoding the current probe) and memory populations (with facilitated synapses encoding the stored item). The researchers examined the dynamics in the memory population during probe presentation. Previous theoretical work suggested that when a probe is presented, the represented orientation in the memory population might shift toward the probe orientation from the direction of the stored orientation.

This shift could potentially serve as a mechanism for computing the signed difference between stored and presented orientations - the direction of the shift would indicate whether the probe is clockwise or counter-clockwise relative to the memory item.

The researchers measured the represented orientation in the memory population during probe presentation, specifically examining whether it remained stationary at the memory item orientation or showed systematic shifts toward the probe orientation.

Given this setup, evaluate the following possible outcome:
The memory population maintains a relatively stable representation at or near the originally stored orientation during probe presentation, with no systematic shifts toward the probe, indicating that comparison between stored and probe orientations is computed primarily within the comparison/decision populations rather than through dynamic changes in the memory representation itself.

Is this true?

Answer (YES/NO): NO